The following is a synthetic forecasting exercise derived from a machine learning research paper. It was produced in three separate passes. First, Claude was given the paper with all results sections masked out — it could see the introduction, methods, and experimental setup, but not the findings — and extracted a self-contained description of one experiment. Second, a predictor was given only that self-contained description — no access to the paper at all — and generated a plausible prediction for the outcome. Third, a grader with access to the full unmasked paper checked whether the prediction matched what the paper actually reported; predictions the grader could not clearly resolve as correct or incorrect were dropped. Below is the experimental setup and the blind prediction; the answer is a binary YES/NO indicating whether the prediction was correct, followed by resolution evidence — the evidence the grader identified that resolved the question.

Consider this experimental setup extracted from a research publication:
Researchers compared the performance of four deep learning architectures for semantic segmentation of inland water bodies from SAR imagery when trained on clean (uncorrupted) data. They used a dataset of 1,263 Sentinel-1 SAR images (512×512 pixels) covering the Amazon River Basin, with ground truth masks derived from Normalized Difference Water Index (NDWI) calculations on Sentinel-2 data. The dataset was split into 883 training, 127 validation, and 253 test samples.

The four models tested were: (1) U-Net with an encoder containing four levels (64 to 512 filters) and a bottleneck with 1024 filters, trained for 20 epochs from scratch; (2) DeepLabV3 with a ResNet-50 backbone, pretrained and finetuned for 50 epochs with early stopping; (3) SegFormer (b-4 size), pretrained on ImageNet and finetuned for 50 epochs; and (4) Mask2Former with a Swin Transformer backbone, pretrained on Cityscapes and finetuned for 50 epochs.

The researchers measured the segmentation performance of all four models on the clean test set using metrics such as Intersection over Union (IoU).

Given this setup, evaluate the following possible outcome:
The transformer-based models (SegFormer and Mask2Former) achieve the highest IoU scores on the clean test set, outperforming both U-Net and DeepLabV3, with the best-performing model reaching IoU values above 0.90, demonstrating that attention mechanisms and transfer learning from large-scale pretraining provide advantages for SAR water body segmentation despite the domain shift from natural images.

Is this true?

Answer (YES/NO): NO